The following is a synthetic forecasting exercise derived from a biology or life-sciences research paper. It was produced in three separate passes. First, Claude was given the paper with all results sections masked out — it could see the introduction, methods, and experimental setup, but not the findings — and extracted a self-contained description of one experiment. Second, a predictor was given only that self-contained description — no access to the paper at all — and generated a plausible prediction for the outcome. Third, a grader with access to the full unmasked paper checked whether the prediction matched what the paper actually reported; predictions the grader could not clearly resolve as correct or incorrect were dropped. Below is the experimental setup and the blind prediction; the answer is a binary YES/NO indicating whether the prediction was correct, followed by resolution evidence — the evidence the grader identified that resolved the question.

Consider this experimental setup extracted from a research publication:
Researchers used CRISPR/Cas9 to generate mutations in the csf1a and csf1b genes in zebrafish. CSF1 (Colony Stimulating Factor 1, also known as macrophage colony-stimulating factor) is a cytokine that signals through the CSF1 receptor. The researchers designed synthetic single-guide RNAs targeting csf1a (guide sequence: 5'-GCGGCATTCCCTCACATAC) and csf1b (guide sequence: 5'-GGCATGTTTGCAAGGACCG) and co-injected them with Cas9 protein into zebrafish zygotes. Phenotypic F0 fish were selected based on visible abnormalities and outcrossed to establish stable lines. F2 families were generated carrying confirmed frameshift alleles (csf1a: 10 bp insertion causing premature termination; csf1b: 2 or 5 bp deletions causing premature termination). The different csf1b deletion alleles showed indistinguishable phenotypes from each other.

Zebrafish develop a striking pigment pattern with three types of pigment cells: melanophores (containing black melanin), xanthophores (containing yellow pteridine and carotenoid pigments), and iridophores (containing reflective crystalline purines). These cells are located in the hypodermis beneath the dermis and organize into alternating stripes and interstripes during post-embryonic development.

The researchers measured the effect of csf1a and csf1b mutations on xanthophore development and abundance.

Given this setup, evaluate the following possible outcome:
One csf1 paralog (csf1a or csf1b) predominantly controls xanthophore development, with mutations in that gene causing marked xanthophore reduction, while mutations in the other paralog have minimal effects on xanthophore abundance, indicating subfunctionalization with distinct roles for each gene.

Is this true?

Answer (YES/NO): YES